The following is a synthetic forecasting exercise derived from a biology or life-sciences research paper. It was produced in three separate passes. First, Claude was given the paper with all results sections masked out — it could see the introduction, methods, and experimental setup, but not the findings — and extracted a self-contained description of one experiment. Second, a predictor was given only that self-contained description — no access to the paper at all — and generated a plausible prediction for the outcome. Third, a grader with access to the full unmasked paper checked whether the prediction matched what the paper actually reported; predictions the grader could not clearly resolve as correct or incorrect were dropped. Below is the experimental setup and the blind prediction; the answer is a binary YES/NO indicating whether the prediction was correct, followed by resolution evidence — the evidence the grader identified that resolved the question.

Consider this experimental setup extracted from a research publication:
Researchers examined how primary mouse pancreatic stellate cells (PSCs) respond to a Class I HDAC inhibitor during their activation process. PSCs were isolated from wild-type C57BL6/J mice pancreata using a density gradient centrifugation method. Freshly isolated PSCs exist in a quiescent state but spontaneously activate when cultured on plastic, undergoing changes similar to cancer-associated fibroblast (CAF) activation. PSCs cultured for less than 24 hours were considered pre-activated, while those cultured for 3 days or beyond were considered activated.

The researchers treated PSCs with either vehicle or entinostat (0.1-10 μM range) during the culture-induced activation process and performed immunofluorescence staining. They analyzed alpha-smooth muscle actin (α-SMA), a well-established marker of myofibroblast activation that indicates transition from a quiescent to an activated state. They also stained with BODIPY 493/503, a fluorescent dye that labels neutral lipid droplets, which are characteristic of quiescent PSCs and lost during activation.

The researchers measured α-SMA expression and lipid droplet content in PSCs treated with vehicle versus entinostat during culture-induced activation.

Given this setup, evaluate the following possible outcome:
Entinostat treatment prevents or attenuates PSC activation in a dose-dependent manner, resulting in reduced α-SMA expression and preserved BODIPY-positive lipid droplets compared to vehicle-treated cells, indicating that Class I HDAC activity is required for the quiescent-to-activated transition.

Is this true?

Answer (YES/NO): NO